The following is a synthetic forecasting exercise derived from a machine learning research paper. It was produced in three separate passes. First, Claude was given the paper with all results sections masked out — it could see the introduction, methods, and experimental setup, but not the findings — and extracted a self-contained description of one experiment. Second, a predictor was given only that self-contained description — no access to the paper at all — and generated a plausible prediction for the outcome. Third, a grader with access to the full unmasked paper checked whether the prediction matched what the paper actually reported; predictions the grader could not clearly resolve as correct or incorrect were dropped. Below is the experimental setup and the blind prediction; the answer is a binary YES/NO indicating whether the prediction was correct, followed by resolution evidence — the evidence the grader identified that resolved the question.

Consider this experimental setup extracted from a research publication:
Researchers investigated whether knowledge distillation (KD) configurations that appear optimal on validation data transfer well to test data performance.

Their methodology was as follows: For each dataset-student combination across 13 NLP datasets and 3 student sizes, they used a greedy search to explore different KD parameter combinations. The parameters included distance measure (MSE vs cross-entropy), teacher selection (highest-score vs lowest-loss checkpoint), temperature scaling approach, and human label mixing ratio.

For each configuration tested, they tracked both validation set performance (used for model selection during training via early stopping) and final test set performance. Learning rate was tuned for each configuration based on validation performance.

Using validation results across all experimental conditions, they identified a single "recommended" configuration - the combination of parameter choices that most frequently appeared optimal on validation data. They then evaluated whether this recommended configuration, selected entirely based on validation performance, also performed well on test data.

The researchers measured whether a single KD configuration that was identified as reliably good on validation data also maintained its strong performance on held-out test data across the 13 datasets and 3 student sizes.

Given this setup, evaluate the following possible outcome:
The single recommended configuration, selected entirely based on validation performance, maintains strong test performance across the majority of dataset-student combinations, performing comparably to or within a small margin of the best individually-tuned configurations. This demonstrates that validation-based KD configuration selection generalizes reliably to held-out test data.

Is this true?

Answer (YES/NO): NO